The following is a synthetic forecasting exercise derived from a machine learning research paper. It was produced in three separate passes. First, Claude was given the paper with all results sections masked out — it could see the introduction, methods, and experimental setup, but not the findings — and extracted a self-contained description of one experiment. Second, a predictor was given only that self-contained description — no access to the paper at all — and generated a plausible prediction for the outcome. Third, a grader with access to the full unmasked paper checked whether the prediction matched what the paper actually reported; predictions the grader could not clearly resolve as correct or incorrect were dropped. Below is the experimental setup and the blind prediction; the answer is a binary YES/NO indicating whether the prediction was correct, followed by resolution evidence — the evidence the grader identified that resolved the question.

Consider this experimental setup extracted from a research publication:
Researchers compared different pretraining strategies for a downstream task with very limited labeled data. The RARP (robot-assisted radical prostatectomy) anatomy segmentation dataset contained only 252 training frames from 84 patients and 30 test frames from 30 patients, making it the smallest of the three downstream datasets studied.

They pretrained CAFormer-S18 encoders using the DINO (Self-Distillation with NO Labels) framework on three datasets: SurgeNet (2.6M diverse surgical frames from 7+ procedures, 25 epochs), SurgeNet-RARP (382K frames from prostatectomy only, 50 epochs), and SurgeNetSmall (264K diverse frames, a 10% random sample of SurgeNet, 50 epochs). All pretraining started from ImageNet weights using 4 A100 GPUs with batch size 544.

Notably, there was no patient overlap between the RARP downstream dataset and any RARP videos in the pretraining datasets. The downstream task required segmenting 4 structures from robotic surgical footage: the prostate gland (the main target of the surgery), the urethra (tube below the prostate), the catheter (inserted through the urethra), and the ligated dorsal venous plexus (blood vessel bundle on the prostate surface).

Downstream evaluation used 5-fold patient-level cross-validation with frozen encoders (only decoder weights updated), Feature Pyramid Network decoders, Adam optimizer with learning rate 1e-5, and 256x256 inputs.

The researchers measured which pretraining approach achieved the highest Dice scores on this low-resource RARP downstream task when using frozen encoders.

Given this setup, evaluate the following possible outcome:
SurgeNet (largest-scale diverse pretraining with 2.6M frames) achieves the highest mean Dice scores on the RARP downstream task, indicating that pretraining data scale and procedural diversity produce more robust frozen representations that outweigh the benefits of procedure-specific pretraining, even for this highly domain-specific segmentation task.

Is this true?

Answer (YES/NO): NO